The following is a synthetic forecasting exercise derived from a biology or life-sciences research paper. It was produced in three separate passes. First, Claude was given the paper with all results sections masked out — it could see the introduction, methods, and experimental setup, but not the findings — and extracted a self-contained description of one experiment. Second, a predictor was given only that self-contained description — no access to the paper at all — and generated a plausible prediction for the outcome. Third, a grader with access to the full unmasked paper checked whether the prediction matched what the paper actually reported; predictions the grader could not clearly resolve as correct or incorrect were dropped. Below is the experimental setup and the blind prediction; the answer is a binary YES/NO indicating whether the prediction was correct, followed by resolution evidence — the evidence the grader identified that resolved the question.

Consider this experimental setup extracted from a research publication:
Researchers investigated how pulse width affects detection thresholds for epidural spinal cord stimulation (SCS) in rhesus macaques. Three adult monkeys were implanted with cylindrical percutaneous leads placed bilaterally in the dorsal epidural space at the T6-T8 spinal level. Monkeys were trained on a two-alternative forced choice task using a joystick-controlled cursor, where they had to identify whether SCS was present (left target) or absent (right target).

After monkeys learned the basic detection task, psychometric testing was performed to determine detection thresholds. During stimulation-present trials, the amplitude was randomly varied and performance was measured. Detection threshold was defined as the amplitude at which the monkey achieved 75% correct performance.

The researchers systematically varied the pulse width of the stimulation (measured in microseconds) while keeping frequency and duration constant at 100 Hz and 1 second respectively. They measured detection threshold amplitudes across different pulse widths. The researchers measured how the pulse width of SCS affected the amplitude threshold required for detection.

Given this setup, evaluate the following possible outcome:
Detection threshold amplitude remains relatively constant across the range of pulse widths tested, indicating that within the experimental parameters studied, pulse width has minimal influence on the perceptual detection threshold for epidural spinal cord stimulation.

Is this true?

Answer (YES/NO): NO